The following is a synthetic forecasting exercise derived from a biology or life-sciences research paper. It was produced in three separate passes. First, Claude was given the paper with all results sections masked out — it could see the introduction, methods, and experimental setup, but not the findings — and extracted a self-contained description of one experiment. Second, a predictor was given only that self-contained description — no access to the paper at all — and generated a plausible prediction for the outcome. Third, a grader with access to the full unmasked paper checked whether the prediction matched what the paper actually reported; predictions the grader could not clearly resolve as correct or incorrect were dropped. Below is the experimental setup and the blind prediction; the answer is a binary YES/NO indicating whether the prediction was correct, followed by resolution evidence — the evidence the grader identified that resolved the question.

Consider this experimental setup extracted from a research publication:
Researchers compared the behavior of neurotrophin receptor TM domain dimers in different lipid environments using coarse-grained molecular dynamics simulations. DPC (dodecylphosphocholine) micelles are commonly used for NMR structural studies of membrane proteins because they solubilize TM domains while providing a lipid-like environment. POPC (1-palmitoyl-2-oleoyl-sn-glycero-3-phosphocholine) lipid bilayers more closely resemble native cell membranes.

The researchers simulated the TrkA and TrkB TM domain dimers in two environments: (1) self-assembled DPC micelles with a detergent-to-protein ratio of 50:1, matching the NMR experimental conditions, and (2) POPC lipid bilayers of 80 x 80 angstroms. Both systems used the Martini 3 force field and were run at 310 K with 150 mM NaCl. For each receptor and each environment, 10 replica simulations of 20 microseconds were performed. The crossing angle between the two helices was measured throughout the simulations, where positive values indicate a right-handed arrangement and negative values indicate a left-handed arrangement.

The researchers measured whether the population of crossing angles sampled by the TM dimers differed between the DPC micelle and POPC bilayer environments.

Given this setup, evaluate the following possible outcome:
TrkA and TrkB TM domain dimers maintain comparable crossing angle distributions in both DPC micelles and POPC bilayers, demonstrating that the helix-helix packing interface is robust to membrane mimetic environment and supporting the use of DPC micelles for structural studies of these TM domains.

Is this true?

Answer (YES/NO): NO